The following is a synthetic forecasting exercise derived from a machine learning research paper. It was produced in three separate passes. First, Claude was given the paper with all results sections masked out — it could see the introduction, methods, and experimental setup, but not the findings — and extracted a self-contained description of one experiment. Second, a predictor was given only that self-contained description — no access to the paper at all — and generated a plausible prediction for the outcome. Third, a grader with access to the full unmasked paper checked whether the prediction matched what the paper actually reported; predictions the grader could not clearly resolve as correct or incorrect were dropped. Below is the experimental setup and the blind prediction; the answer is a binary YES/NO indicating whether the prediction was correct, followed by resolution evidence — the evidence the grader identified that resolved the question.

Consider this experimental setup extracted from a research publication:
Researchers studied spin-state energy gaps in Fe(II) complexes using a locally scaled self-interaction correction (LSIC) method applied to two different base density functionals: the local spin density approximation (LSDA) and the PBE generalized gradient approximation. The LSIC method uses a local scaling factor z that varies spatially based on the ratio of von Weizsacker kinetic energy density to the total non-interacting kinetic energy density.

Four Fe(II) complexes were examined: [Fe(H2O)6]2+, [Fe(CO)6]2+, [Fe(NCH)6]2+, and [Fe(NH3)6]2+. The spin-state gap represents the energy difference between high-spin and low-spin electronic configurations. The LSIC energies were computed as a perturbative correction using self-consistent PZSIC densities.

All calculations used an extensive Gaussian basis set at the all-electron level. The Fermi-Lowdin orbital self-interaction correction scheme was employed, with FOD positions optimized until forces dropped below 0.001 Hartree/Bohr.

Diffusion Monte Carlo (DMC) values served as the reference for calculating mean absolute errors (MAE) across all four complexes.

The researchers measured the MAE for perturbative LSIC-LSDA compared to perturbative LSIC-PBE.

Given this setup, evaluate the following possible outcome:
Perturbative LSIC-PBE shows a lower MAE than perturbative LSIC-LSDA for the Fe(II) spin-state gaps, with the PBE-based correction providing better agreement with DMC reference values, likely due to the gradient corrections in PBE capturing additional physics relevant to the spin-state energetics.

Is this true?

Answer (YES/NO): NO